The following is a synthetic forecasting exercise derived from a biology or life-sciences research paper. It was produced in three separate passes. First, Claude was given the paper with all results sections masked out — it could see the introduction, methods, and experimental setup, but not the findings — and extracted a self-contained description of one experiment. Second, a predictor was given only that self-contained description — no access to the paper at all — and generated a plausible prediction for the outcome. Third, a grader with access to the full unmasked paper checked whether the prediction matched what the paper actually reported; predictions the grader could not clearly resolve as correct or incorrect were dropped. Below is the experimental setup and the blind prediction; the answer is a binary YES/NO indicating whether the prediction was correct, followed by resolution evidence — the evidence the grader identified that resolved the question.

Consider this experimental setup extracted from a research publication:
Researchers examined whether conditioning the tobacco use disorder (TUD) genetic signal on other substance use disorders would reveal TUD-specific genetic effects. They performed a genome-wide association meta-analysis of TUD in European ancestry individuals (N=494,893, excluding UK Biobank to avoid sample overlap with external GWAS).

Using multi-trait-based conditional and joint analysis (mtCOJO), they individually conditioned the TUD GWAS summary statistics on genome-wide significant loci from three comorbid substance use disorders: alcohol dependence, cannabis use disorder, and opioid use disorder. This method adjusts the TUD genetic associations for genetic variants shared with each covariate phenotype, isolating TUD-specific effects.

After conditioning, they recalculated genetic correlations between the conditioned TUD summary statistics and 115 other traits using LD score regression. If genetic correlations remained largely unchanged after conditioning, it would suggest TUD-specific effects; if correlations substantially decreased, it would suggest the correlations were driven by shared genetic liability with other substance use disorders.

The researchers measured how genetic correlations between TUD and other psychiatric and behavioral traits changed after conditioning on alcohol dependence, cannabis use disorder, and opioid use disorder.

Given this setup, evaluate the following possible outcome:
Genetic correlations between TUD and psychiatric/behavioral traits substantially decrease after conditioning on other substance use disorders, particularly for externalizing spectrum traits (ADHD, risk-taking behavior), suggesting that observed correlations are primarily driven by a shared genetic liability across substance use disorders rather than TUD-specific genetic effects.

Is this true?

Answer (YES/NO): NO